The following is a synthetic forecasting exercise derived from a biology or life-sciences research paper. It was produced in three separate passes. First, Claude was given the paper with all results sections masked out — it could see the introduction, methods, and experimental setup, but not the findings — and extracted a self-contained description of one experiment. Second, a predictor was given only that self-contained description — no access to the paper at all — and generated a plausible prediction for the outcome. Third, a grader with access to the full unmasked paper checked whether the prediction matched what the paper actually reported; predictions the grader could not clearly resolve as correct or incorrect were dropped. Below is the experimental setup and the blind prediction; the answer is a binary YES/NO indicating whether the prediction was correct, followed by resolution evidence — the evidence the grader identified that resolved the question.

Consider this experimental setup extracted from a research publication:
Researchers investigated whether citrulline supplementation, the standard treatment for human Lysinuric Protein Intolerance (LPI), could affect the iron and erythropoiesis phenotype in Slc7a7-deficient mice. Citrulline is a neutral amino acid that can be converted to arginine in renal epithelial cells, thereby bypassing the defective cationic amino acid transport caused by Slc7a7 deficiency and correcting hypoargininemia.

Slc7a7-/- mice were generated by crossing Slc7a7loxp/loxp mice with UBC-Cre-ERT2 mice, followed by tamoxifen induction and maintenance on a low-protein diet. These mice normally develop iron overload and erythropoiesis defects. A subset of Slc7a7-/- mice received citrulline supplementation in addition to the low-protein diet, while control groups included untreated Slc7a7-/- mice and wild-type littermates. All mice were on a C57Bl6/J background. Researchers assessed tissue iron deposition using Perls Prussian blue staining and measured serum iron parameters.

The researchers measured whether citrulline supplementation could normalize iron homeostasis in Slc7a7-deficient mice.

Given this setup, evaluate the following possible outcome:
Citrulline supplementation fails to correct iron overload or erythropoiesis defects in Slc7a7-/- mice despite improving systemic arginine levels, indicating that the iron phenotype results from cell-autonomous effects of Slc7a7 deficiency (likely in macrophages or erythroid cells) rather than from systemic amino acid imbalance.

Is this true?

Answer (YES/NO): NO